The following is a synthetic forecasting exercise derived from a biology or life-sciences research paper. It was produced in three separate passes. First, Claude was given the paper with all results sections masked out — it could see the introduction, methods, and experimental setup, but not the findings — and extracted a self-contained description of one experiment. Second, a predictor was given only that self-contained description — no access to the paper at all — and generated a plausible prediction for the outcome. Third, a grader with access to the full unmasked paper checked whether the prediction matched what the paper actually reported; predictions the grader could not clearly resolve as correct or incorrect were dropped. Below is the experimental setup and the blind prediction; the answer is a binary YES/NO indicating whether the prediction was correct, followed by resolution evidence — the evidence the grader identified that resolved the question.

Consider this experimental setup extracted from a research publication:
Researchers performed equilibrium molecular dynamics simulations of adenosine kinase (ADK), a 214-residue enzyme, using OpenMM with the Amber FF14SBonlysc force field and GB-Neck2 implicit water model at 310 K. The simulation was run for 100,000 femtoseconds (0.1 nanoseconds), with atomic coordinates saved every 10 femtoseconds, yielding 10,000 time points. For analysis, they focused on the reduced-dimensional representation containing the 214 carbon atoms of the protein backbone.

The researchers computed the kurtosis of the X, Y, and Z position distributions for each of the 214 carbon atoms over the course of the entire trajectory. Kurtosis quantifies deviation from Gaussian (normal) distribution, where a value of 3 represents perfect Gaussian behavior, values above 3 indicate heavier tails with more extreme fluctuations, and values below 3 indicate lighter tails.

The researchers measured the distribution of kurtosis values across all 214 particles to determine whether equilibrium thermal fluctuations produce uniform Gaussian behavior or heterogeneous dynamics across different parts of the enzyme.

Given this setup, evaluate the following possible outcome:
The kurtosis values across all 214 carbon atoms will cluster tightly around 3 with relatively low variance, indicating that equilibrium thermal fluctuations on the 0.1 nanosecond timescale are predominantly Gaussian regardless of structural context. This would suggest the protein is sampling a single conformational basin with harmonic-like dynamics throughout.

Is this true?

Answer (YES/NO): YES